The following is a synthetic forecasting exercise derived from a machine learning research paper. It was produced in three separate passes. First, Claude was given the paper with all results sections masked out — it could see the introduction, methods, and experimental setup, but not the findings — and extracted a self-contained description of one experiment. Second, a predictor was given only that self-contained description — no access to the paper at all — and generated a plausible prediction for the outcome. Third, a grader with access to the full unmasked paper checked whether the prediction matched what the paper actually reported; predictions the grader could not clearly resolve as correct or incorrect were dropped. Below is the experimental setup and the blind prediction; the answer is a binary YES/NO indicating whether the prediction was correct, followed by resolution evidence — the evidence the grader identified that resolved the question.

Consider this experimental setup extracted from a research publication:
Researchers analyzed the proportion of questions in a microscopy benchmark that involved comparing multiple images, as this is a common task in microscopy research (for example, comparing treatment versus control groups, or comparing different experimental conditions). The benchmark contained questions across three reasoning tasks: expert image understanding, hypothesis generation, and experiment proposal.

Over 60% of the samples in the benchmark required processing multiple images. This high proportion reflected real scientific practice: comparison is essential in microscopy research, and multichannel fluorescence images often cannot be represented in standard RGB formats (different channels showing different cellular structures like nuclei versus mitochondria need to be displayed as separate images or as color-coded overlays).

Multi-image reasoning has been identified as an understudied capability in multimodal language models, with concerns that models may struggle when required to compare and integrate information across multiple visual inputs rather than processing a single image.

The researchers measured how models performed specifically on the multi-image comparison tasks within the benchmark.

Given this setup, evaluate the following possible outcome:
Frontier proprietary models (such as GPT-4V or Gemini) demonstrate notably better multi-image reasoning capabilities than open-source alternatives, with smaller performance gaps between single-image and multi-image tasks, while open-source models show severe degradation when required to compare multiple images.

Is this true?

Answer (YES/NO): NO